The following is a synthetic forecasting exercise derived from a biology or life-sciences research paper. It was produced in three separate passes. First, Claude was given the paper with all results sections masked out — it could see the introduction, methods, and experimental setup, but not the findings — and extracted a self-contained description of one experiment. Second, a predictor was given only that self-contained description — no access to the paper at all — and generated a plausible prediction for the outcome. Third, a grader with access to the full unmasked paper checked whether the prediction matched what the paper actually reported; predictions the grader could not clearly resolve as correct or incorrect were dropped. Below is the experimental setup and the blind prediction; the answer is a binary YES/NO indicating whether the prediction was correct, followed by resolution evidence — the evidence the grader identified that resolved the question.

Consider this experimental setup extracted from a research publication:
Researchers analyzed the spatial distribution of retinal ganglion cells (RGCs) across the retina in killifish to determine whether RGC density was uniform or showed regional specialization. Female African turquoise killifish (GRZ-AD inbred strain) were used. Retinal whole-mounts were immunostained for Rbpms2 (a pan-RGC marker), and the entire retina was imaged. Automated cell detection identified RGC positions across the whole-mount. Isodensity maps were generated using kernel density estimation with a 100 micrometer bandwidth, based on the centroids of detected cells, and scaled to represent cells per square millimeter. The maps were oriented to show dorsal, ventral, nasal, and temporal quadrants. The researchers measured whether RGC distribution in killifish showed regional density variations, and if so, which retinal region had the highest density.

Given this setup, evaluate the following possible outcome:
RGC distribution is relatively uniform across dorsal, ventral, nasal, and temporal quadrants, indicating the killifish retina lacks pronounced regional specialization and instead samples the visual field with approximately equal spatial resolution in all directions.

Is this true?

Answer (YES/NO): NO